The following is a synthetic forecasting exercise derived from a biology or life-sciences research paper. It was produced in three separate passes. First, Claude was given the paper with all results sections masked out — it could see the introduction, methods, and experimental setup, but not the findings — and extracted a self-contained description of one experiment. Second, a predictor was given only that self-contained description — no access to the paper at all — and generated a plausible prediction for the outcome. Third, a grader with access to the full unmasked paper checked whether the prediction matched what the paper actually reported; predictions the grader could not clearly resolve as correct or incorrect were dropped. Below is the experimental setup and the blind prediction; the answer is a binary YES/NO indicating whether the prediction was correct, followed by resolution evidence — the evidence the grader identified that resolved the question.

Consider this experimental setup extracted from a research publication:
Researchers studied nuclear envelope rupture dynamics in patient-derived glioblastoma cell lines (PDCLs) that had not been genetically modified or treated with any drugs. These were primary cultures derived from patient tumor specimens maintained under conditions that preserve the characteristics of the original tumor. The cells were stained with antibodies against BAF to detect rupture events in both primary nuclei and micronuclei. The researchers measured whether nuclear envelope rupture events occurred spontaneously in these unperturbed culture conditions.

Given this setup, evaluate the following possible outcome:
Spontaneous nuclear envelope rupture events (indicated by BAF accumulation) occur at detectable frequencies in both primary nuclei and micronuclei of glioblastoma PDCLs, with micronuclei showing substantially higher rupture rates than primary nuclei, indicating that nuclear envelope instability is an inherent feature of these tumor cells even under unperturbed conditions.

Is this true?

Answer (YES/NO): NO